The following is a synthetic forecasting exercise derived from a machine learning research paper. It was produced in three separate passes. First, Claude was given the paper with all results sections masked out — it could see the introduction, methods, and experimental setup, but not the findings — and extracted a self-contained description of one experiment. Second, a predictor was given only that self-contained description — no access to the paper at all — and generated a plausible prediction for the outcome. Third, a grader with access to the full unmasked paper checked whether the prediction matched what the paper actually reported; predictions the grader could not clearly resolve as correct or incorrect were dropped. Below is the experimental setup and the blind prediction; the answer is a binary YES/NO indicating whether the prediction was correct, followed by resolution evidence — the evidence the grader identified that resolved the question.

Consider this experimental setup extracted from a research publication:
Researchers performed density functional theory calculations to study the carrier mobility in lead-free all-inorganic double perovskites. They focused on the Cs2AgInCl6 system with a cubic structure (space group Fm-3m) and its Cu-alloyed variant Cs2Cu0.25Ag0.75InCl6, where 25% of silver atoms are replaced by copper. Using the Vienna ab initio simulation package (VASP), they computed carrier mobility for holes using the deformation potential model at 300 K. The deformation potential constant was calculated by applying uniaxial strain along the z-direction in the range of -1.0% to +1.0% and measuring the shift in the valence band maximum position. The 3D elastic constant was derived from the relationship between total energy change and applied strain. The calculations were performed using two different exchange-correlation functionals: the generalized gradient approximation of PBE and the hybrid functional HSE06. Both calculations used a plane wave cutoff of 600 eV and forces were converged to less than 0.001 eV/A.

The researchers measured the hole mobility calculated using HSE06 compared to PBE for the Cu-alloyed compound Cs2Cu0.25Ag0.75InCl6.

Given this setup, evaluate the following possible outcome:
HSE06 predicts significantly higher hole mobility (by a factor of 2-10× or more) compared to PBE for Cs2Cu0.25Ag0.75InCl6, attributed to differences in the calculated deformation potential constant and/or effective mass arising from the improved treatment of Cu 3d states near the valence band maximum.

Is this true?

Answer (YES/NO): NO